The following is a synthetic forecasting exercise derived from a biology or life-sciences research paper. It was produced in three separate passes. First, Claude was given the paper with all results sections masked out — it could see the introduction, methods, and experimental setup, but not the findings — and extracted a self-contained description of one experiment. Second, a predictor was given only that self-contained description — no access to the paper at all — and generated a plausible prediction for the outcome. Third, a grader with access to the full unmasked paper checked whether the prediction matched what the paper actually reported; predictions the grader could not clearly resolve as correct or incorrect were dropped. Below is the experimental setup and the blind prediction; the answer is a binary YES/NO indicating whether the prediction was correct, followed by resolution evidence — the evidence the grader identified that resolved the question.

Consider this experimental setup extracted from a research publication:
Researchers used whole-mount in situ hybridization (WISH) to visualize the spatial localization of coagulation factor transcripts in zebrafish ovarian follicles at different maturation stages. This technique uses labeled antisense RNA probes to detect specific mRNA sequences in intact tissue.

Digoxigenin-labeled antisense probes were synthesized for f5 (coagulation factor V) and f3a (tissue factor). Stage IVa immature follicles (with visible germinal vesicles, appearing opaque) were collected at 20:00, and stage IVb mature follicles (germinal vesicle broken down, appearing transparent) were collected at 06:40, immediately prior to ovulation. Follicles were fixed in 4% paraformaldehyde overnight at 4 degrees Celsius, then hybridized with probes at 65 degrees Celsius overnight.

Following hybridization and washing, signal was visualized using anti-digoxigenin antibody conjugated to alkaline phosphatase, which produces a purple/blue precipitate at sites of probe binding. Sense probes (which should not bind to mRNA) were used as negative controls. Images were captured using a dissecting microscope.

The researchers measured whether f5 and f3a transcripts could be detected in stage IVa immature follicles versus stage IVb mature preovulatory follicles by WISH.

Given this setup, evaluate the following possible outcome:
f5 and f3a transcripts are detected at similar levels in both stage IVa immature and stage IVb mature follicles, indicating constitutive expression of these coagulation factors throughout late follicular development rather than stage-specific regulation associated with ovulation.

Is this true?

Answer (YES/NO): NO